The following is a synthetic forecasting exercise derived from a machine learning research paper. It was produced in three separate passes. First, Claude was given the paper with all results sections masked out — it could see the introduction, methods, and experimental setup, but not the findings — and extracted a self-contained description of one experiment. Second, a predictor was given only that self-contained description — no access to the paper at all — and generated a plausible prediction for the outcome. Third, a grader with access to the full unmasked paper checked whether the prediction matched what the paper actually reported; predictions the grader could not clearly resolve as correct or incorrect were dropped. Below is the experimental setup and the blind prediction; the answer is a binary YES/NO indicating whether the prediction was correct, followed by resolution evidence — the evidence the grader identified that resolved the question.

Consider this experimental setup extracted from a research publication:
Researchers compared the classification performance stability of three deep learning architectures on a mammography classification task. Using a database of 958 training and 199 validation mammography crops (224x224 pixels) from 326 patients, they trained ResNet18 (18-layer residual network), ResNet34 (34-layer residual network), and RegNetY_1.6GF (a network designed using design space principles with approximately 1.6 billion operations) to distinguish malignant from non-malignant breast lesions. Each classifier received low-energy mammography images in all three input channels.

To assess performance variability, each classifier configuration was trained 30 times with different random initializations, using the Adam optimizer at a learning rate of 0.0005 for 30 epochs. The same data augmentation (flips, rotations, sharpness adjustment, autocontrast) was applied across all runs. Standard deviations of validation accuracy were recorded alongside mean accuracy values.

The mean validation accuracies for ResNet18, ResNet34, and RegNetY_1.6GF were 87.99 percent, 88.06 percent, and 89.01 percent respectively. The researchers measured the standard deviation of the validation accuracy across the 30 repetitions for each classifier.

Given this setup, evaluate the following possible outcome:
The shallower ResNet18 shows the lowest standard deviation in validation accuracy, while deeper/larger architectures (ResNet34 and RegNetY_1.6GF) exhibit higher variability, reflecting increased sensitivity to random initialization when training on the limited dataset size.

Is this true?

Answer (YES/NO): NO